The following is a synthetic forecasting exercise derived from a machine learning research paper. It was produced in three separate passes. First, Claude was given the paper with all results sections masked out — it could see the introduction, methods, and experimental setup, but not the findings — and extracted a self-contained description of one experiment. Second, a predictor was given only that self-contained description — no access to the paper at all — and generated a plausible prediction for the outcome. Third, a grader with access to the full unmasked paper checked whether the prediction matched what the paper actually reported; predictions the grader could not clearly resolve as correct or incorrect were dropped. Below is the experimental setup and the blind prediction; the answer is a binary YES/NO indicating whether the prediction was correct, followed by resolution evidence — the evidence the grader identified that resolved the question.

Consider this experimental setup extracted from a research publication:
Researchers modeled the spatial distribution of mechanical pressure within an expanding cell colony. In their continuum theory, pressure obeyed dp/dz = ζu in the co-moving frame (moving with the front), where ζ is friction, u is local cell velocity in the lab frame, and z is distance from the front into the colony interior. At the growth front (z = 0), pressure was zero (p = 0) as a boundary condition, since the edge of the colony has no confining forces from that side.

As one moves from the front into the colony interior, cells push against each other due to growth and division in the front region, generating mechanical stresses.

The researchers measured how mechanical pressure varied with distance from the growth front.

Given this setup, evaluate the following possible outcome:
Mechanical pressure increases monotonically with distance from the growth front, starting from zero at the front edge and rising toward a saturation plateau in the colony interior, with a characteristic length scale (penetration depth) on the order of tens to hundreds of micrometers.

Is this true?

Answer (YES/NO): NO